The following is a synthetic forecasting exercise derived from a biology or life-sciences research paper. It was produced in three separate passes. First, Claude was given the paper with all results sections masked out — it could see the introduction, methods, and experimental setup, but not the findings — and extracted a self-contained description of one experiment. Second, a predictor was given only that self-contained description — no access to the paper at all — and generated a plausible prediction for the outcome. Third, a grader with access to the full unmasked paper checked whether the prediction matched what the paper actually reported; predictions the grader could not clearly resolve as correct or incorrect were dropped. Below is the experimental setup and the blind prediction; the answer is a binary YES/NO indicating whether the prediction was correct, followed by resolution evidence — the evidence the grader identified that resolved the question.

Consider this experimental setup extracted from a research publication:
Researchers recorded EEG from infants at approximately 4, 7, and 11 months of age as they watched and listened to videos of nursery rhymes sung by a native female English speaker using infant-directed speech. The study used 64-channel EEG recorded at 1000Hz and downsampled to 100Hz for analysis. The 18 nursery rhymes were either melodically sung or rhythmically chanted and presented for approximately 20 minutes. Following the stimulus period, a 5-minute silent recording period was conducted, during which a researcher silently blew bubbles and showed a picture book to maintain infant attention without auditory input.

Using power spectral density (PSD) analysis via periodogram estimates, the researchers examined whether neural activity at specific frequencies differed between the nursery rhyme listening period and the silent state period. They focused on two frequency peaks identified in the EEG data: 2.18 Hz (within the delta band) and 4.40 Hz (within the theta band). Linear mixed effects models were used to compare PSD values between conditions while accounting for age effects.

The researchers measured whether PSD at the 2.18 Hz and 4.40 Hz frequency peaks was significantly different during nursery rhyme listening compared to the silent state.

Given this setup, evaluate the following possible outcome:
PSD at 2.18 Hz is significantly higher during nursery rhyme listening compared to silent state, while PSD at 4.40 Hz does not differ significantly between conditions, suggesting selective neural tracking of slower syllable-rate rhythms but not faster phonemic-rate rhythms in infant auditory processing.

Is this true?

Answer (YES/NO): NO